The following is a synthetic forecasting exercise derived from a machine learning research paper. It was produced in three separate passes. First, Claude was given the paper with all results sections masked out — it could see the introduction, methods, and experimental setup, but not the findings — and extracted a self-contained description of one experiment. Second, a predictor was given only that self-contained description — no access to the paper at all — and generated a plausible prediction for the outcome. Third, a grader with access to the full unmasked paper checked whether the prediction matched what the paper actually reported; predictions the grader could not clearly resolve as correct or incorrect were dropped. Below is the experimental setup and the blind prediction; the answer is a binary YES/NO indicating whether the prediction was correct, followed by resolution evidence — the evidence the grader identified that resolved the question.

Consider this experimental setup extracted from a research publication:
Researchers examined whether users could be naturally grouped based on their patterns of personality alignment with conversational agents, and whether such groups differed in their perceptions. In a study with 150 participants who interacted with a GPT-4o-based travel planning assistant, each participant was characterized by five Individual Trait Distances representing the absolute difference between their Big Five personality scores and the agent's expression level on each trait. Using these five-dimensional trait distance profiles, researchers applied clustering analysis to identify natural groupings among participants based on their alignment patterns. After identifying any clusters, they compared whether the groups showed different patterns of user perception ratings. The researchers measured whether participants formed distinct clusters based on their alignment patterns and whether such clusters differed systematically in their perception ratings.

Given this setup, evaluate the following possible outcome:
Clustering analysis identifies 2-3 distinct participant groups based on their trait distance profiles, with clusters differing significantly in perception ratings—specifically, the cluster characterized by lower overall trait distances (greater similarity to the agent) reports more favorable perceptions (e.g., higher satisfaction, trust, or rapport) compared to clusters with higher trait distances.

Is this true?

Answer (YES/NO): YES